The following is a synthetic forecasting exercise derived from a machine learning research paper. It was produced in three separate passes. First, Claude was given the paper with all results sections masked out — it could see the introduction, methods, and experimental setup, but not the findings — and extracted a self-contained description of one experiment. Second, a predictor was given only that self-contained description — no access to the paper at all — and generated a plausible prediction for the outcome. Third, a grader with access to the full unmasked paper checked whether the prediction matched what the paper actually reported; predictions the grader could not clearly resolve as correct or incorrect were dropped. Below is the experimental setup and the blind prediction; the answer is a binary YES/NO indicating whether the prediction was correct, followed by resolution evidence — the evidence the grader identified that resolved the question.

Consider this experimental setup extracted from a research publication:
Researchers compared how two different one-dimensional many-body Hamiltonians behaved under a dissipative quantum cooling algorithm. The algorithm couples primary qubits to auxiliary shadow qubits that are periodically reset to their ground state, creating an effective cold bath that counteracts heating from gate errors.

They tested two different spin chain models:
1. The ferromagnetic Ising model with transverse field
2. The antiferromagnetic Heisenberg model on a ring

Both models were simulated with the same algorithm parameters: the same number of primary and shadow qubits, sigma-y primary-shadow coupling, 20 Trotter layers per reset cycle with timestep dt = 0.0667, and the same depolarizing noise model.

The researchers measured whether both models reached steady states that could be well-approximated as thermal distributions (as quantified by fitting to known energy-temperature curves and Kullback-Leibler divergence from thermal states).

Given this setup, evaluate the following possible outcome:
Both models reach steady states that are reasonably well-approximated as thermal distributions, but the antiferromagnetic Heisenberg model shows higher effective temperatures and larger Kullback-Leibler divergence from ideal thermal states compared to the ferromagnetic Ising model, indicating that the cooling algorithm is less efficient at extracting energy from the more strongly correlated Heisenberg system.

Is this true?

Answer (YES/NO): NO